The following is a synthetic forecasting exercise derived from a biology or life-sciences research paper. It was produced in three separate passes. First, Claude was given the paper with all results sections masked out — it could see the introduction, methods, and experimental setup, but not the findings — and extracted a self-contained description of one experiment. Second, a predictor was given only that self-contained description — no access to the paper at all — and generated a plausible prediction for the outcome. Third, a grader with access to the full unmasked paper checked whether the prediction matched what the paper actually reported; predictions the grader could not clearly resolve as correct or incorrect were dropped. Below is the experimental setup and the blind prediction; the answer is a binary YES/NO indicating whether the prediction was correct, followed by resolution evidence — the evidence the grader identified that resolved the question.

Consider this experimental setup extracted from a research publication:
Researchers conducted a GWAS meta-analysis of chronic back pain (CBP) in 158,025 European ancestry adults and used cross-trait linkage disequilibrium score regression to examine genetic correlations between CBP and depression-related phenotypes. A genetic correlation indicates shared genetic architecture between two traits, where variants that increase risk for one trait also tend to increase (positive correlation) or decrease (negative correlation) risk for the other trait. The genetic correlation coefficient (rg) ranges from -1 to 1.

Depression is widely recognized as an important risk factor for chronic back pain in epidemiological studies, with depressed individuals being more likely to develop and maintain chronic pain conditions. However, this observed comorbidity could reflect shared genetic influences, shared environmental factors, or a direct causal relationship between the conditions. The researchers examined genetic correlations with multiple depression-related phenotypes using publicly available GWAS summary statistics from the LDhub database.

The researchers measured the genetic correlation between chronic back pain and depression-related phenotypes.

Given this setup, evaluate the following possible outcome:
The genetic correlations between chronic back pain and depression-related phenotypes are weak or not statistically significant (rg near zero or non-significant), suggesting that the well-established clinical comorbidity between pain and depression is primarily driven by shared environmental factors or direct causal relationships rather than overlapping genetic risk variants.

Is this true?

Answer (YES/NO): NO